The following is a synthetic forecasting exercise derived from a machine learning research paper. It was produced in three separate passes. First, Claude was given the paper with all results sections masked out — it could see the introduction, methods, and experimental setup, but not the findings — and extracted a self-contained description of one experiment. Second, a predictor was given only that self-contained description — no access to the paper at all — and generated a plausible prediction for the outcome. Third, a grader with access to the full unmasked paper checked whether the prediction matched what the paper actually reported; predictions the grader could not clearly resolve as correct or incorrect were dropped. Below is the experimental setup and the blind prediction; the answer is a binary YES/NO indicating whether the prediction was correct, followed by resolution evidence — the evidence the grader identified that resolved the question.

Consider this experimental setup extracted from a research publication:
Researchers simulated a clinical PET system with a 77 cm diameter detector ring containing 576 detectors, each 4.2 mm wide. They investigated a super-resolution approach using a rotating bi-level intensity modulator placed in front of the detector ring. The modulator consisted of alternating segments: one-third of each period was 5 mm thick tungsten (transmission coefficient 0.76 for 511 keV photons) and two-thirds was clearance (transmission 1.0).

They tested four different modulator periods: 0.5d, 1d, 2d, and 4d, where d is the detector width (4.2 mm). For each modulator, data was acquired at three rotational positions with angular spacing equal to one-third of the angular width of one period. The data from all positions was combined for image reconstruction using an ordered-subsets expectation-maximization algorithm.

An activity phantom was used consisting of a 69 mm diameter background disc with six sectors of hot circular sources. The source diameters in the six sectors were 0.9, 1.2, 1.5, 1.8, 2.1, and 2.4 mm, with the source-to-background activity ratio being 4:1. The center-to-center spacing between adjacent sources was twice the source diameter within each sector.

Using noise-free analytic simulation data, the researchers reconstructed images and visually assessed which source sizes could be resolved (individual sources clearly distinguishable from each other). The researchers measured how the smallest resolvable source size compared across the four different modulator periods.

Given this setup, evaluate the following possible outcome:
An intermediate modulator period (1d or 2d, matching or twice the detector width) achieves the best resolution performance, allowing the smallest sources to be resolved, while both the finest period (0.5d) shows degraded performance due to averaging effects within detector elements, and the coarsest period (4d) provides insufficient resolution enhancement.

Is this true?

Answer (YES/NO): NO